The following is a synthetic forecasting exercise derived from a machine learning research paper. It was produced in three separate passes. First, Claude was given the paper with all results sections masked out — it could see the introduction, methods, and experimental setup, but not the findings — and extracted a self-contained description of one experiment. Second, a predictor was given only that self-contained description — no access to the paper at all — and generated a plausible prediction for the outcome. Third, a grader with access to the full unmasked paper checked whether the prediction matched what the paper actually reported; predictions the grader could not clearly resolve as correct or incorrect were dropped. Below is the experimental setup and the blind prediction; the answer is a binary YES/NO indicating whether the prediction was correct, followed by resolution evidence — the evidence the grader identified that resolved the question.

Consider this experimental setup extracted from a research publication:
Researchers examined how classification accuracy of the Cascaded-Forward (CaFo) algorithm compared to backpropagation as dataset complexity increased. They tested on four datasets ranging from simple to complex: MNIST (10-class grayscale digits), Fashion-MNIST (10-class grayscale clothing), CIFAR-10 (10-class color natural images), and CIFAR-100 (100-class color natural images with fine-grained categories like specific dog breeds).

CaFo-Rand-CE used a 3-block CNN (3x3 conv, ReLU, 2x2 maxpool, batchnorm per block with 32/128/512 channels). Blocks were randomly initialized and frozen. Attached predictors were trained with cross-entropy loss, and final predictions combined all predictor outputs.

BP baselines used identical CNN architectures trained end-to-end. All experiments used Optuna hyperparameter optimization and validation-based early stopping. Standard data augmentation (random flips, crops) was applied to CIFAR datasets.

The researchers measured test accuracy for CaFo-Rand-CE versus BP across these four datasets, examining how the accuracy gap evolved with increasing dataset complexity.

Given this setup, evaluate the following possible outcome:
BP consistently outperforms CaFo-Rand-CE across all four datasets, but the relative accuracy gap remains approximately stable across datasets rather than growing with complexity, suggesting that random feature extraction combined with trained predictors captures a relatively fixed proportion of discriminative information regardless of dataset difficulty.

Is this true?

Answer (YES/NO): NO